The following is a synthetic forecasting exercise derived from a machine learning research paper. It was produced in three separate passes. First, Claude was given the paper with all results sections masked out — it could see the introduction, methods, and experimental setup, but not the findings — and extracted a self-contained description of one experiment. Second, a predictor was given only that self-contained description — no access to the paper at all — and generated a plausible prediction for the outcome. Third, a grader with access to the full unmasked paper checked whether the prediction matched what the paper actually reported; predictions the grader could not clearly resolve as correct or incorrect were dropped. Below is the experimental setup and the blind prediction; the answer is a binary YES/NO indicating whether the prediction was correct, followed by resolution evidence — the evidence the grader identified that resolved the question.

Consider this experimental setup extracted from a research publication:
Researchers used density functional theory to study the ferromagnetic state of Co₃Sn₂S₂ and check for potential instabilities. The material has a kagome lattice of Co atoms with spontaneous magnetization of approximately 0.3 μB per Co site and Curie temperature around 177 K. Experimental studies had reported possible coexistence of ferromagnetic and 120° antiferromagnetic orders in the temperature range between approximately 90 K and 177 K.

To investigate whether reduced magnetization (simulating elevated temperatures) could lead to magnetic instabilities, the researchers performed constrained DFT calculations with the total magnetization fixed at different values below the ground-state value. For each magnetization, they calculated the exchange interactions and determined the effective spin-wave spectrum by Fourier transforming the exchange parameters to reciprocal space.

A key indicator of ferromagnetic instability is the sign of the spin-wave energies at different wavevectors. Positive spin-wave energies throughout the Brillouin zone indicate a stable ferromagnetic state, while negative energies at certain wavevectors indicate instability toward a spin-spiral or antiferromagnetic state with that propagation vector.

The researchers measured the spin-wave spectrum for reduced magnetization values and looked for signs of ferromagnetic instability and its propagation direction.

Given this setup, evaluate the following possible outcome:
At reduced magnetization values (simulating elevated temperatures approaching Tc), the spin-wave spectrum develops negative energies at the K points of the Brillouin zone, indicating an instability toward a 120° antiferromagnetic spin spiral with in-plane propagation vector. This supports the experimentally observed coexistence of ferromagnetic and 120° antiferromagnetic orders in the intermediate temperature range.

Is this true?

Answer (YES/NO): NO